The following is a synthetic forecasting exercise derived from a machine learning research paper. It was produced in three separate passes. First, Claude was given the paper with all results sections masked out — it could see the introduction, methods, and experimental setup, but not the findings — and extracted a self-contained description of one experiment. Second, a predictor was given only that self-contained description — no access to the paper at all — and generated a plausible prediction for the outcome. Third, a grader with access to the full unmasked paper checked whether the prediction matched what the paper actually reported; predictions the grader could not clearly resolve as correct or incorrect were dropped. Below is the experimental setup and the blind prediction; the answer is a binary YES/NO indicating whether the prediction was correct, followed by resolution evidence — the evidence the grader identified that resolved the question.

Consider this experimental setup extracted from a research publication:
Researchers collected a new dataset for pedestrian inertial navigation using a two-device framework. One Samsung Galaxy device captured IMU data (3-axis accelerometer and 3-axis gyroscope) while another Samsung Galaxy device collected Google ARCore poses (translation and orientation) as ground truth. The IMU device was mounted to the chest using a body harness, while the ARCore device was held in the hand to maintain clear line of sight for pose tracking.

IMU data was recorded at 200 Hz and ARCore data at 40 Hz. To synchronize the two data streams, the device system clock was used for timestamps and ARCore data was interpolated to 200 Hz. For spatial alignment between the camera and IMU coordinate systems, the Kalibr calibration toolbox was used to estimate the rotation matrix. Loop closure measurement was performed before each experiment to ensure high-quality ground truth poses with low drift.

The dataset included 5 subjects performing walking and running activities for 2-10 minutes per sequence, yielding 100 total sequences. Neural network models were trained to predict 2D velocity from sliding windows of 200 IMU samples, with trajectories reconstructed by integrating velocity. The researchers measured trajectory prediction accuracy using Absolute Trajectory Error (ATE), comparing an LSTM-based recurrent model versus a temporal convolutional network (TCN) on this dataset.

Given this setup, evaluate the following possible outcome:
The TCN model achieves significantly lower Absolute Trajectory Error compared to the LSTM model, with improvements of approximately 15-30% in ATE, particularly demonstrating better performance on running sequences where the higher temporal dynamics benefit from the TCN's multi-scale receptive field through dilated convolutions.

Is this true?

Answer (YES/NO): NO